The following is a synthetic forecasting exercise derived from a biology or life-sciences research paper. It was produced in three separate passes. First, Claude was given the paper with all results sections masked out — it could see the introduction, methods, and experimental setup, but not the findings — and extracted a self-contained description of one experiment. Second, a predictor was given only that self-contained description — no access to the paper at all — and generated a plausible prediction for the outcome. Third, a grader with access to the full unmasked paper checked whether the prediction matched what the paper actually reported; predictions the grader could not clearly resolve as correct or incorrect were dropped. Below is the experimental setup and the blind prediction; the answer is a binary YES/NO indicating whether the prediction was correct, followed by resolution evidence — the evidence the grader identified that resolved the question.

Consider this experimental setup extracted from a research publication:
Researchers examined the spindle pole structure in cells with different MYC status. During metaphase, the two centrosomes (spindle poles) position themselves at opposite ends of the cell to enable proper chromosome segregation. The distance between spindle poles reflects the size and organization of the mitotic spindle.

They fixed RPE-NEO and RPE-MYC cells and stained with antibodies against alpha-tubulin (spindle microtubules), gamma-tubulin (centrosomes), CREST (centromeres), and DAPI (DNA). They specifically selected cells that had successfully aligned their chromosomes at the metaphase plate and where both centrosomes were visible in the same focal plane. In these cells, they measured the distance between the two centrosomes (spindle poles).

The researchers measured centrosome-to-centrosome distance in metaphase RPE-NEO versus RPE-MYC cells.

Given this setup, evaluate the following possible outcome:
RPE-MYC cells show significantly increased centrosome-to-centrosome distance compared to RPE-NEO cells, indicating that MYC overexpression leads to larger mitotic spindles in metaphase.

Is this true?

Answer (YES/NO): NO